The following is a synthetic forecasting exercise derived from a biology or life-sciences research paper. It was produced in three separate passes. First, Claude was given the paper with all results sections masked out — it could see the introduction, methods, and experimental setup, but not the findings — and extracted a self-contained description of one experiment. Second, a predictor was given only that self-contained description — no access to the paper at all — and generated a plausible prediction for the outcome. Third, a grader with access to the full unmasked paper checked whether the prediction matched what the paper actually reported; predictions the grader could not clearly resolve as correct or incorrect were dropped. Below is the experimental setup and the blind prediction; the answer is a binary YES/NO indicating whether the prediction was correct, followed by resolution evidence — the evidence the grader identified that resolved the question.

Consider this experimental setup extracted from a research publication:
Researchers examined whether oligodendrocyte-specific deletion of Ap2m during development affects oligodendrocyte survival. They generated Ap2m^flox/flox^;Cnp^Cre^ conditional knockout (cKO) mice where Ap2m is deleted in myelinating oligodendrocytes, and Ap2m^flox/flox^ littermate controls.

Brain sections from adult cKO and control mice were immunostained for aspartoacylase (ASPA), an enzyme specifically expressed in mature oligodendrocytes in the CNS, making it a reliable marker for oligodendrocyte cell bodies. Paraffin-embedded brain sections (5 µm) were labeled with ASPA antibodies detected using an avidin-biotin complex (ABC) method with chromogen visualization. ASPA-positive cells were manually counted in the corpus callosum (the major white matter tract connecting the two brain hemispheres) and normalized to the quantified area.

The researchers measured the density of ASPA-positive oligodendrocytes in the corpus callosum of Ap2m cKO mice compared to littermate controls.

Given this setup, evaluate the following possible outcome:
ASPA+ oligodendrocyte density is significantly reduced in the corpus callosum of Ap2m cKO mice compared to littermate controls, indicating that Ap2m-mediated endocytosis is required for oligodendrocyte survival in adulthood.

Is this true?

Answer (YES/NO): NO